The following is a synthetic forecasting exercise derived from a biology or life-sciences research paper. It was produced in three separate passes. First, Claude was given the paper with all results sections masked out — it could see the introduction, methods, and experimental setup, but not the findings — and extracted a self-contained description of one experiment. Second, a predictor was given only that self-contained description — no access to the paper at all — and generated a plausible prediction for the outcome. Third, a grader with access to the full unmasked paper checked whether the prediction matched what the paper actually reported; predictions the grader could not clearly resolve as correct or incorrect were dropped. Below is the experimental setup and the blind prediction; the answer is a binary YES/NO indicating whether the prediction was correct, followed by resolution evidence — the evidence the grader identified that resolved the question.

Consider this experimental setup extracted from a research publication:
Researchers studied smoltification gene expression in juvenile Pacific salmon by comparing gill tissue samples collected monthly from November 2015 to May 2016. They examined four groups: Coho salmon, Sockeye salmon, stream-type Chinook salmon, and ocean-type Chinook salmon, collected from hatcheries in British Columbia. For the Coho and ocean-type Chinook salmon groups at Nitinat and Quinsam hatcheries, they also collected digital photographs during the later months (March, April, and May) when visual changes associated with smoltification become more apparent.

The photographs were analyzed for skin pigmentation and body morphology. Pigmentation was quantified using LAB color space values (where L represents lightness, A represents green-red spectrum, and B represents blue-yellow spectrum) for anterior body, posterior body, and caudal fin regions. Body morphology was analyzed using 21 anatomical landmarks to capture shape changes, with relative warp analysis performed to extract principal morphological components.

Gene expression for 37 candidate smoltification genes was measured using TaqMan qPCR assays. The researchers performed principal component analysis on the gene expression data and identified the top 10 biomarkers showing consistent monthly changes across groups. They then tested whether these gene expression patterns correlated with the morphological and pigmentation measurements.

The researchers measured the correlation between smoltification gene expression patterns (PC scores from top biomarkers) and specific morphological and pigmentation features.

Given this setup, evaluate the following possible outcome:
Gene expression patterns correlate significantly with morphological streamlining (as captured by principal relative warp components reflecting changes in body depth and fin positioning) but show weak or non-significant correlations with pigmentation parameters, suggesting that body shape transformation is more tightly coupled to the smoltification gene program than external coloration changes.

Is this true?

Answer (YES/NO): NO